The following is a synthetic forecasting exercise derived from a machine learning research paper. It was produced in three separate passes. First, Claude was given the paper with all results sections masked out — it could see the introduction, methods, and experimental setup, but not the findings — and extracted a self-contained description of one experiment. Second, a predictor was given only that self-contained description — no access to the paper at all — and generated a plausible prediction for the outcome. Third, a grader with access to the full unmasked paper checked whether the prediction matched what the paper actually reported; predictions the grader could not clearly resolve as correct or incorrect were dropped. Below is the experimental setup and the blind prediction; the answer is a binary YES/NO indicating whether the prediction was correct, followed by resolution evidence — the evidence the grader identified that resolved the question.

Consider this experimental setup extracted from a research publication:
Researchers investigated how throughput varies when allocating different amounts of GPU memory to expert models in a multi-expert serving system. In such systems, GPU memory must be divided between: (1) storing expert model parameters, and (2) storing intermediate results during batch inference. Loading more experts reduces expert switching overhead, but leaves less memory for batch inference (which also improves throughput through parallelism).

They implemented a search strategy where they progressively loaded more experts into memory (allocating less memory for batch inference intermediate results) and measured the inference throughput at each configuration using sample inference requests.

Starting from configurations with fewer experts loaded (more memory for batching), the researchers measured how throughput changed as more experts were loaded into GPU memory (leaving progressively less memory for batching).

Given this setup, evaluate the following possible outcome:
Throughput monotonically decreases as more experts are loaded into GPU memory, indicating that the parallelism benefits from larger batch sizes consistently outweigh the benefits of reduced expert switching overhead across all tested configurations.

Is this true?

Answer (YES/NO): NO